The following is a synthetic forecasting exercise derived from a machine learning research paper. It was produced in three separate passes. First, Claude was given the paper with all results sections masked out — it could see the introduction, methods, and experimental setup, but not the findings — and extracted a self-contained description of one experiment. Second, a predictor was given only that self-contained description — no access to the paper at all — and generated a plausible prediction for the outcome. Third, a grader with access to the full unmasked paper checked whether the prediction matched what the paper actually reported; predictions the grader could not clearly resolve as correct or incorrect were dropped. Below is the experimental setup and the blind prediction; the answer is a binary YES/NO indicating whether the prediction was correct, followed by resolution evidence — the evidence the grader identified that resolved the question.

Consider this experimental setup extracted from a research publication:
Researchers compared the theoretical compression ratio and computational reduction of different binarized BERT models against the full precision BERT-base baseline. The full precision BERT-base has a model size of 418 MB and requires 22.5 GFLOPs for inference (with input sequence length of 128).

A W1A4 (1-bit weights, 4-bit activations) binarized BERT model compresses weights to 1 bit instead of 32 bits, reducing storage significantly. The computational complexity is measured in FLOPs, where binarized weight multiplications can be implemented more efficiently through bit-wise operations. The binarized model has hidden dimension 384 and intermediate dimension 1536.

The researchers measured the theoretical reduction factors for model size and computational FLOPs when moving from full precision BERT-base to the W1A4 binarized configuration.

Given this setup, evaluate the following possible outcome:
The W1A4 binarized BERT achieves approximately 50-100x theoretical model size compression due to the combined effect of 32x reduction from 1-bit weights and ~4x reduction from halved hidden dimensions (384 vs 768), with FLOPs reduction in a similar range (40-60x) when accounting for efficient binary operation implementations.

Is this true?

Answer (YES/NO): NO